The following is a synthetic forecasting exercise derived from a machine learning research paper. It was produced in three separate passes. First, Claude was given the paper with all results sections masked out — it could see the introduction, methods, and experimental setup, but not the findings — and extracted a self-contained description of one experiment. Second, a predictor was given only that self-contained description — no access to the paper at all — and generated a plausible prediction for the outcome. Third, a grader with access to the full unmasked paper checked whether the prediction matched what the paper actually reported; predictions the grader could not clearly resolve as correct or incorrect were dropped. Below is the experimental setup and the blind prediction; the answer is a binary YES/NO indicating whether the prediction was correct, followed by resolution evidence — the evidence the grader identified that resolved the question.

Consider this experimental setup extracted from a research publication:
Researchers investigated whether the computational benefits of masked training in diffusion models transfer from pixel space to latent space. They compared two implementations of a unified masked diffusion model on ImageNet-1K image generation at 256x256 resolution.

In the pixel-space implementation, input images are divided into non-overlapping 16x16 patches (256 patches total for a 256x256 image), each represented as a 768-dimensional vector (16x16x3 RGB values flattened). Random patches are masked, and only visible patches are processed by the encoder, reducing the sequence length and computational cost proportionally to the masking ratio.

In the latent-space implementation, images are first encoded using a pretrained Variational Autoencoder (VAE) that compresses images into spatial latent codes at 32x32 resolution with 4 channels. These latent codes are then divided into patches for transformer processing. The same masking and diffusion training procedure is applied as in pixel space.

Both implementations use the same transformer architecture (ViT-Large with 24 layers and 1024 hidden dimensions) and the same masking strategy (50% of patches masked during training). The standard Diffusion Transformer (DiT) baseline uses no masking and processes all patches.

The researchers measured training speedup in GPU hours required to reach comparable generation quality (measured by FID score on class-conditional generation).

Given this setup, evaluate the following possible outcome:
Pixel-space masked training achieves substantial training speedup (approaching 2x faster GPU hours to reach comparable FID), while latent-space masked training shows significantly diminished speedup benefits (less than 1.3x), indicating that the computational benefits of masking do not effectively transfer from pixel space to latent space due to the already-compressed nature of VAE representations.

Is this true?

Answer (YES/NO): YES